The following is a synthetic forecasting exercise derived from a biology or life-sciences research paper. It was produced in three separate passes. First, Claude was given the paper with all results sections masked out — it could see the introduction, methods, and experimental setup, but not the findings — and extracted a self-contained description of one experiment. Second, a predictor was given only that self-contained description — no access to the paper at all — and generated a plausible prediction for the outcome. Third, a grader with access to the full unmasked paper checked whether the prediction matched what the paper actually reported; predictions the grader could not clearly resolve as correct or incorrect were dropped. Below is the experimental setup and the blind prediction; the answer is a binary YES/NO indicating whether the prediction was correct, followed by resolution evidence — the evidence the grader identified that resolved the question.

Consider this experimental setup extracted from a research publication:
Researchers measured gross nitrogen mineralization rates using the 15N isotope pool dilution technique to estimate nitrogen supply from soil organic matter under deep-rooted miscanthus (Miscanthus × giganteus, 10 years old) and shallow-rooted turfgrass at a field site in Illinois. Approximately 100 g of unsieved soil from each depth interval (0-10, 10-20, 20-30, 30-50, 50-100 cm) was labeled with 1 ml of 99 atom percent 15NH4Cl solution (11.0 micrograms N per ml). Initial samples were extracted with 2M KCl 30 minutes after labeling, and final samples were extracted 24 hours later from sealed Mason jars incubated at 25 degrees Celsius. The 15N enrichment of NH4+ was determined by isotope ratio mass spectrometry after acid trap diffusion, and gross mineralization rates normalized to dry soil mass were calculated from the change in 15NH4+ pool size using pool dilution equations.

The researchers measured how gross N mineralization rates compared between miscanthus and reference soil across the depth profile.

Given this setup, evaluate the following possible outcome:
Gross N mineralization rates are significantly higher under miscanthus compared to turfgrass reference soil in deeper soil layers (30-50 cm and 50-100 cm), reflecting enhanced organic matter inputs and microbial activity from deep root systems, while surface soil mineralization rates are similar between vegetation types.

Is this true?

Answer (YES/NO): NO